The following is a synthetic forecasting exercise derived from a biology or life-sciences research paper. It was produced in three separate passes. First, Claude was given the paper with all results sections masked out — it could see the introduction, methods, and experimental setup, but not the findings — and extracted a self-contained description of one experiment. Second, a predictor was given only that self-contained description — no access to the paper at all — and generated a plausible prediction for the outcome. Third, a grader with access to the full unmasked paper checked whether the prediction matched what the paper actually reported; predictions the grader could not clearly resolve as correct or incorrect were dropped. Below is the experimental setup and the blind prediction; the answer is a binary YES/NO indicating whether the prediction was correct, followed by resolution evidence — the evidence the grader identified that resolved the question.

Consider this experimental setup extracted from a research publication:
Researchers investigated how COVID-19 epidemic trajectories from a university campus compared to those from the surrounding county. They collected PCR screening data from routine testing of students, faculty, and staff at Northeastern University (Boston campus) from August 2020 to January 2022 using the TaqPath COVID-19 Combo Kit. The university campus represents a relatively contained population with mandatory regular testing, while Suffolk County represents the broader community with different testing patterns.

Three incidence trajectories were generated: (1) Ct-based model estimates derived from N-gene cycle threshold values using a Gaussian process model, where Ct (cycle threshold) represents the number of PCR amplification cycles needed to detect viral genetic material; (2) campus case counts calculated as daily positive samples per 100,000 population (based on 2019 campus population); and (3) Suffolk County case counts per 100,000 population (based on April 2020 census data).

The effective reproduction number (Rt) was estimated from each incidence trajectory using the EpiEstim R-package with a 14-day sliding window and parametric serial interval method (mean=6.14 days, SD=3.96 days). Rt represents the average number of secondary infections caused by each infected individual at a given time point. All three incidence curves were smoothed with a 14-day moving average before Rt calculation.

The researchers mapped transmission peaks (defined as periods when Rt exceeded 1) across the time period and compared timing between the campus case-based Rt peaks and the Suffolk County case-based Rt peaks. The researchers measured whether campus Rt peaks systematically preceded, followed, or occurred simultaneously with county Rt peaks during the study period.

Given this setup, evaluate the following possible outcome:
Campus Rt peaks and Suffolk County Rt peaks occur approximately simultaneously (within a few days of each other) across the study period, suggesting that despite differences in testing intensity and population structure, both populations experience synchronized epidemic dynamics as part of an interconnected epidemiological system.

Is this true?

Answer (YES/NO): YES